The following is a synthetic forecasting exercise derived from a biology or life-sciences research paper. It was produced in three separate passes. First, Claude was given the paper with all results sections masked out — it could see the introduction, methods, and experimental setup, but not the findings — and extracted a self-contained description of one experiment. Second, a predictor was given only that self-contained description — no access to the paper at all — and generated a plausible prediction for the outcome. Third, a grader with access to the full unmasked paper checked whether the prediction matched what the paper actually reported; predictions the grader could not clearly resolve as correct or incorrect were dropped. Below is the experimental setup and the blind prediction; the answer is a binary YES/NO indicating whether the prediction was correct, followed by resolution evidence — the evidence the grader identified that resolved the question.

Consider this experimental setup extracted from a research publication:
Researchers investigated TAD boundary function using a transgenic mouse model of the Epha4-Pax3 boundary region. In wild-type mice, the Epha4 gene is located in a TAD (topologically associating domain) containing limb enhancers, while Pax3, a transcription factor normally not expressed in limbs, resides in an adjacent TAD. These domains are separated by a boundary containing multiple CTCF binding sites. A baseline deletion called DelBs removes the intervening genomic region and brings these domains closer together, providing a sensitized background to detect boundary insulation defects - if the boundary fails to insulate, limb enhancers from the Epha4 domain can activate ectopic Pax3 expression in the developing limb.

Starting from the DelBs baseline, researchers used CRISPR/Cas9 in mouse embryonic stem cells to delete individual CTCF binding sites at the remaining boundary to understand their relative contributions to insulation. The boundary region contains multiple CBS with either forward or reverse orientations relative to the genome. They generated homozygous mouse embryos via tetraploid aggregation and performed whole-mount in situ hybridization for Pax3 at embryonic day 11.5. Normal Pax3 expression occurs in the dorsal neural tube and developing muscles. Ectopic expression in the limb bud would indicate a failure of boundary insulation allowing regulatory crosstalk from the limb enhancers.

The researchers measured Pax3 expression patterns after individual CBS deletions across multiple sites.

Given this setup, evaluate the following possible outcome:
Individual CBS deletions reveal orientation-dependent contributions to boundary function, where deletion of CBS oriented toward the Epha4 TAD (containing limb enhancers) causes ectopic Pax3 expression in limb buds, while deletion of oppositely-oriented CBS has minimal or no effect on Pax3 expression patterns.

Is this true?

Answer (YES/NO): NO